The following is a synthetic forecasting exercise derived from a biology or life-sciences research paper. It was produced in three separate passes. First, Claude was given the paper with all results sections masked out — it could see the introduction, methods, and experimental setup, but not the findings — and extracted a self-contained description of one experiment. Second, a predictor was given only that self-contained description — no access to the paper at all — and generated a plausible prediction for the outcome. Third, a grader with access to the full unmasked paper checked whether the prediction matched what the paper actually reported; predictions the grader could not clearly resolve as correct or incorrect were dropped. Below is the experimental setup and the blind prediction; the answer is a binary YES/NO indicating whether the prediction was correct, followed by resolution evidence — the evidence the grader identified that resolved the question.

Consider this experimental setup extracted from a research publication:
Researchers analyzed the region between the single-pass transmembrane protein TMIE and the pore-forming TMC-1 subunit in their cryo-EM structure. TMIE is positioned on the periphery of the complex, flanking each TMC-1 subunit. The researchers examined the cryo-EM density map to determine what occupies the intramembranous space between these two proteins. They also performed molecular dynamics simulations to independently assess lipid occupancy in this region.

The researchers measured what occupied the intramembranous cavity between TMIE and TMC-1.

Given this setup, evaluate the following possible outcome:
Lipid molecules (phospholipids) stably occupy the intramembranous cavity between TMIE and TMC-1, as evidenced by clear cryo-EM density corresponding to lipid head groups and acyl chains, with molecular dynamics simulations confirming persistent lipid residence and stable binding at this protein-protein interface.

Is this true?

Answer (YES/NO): YES